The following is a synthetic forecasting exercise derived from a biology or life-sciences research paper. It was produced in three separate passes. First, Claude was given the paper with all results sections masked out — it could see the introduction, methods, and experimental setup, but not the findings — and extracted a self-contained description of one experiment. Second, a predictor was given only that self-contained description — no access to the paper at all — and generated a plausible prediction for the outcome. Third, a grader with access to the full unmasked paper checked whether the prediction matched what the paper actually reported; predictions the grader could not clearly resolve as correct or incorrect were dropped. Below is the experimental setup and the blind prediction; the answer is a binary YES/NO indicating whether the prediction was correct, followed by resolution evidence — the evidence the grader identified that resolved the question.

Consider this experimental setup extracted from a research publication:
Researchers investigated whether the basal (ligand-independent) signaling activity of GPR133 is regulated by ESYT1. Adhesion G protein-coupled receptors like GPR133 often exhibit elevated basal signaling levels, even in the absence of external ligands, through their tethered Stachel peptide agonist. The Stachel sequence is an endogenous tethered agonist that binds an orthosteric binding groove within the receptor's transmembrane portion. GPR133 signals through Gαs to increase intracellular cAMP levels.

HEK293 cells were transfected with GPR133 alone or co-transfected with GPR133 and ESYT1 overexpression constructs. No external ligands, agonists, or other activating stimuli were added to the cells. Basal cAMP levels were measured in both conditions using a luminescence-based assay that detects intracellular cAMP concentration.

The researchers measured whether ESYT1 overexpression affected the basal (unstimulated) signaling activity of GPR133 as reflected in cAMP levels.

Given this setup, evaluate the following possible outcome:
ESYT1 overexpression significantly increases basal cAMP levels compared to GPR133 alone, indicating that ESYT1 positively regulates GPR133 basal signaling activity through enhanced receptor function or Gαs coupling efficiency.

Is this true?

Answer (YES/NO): NO